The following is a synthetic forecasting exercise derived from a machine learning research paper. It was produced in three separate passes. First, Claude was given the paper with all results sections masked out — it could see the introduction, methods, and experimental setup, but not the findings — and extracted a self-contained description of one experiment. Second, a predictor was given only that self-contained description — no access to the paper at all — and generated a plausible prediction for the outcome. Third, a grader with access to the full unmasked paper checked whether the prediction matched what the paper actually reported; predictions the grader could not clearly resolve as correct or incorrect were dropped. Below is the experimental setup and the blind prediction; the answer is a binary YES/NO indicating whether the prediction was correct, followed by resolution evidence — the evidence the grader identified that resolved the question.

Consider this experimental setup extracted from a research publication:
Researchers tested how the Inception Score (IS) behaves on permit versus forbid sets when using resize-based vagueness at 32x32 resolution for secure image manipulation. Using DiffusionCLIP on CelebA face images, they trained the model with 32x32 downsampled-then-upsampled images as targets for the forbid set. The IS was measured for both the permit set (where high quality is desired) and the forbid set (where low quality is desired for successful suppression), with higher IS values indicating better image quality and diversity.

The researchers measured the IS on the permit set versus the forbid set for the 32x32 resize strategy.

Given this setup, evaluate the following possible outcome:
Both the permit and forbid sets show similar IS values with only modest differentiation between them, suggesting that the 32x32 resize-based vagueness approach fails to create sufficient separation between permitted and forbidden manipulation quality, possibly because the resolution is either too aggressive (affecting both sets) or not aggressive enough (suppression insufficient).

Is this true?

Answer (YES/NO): NO